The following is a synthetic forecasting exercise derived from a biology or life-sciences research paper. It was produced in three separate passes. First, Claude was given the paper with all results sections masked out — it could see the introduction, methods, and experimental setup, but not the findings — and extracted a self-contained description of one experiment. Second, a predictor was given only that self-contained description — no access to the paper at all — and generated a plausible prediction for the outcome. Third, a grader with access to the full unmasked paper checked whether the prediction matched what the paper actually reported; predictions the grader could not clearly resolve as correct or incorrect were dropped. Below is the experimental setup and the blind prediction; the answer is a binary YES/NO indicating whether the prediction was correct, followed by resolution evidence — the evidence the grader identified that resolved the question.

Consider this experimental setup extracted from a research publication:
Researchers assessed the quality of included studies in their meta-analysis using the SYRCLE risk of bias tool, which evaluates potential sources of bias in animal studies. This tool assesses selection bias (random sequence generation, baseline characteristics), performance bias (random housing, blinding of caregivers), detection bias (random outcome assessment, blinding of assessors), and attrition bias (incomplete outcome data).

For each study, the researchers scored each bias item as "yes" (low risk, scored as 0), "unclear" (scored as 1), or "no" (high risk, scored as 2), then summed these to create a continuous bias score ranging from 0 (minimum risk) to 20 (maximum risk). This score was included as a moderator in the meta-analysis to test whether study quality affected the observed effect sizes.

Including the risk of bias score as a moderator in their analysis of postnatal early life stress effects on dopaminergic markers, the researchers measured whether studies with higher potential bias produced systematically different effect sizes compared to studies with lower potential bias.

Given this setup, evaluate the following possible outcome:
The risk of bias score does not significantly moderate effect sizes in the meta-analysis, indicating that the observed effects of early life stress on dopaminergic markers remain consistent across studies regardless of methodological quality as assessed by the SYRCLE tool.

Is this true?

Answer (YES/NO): YES